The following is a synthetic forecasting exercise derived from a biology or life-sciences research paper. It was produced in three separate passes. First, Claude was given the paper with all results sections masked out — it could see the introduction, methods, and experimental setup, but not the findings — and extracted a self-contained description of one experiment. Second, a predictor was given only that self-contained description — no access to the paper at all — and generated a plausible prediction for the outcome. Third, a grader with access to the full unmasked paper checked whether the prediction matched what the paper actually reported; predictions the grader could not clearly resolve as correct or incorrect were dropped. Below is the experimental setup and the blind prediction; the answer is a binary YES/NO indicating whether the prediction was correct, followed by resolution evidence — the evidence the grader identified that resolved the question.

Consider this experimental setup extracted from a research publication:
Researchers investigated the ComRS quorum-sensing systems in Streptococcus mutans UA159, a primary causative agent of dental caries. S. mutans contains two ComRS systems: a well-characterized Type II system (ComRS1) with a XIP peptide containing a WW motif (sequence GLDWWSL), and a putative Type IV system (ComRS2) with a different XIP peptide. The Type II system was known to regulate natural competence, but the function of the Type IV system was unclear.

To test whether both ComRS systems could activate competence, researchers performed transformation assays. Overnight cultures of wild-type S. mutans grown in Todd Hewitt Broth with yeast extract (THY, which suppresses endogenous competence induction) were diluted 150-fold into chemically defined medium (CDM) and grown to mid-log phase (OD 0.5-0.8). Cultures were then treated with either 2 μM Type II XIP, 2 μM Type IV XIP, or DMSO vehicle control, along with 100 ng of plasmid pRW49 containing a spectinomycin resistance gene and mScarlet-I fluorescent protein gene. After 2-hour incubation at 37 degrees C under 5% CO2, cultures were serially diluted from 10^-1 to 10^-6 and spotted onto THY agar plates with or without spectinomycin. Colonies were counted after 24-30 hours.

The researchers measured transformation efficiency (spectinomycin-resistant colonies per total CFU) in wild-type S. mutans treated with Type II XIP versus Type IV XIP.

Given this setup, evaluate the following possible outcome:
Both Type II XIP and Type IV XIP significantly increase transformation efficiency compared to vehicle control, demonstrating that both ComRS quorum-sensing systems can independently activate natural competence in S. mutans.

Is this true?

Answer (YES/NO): NO